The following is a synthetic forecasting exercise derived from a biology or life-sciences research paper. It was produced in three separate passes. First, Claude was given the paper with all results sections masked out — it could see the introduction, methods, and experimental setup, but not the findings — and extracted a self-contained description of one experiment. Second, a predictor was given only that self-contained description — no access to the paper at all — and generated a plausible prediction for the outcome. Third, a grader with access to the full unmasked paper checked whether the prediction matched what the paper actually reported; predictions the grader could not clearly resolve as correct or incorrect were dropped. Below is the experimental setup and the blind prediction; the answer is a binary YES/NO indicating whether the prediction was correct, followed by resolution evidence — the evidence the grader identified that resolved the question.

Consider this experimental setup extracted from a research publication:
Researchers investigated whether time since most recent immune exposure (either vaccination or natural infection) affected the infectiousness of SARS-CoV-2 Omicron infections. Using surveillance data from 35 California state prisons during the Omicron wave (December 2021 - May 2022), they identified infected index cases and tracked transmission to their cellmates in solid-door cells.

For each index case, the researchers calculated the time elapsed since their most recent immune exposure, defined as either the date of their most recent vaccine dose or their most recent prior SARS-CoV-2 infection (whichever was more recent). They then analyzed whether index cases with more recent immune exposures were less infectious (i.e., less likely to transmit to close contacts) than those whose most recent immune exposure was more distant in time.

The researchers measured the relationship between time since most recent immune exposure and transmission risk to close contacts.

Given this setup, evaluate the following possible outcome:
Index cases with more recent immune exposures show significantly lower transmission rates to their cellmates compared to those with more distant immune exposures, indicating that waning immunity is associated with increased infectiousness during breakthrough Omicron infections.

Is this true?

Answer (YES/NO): NO